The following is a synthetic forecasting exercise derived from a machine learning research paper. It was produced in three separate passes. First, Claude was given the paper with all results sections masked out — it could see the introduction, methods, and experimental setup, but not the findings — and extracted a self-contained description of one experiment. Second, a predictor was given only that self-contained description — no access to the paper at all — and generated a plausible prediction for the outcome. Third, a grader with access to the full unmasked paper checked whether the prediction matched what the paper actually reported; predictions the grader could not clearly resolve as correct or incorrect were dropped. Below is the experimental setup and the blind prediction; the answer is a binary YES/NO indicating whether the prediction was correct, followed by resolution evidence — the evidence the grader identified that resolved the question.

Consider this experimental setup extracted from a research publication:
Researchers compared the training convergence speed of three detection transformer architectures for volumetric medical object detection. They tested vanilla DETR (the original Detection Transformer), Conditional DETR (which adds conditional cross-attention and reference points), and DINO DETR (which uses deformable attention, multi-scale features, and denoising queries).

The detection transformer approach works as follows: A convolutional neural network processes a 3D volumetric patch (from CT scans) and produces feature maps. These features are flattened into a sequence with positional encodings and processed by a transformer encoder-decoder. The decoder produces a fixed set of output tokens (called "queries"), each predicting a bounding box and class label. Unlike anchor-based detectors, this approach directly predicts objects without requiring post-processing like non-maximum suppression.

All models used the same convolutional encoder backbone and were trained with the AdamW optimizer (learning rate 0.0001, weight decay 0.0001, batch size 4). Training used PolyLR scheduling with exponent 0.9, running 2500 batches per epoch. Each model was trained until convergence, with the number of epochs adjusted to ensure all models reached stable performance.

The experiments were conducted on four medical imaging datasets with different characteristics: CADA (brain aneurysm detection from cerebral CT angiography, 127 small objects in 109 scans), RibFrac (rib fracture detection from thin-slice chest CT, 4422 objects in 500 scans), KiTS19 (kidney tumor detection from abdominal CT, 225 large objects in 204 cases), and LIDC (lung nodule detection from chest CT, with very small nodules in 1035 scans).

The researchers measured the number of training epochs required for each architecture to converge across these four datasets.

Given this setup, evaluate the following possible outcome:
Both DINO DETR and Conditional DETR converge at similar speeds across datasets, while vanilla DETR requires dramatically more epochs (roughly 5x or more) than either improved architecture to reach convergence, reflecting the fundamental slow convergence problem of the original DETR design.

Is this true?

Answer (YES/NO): NO